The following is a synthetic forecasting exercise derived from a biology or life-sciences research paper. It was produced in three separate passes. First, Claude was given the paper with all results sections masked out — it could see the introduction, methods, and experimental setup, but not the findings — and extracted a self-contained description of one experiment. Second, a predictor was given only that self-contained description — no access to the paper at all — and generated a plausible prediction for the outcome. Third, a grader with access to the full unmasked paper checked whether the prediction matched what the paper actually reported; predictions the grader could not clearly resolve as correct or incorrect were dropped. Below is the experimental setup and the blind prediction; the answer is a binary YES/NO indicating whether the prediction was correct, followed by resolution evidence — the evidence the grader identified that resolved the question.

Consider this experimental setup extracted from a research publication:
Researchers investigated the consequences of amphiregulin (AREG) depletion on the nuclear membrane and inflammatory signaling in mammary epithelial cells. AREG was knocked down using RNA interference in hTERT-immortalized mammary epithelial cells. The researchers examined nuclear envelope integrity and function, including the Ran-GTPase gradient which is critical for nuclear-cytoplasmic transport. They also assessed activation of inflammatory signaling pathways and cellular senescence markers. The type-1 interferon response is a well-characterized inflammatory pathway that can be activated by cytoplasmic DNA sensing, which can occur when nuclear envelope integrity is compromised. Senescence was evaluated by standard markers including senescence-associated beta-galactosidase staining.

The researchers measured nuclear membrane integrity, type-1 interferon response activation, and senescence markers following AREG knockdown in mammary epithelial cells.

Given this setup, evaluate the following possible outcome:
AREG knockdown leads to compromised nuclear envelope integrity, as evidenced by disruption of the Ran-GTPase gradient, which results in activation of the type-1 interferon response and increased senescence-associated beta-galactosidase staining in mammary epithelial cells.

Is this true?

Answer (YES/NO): YES